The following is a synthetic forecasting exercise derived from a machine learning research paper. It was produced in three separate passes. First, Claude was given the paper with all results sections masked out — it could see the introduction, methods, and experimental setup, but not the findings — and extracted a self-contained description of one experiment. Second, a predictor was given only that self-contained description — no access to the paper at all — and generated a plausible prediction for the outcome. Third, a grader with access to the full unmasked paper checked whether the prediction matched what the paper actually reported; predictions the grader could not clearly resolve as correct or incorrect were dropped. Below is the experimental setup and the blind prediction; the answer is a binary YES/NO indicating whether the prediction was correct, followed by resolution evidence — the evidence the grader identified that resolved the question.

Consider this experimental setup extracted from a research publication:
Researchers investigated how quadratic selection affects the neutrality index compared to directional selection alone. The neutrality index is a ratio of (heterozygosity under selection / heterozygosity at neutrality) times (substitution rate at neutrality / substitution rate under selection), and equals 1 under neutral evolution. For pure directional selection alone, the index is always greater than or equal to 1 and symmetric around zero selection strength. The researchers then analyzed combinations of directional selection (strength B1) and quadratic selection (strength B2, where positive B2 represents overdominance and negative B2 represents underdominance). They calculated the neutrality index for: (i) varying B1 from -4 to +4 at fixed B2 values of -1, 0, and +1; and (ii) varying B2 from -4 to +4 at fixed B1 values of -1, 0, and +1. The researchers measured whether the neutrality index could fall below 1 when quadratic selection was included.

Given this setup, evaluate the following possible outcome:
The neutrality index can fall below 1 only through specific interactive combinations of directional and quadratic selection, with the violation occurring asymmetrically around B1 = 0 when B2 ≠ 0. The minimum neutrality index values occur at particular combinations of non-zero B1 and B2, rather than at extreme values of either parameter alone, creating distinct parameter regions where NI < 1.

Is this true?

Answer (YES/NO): NO